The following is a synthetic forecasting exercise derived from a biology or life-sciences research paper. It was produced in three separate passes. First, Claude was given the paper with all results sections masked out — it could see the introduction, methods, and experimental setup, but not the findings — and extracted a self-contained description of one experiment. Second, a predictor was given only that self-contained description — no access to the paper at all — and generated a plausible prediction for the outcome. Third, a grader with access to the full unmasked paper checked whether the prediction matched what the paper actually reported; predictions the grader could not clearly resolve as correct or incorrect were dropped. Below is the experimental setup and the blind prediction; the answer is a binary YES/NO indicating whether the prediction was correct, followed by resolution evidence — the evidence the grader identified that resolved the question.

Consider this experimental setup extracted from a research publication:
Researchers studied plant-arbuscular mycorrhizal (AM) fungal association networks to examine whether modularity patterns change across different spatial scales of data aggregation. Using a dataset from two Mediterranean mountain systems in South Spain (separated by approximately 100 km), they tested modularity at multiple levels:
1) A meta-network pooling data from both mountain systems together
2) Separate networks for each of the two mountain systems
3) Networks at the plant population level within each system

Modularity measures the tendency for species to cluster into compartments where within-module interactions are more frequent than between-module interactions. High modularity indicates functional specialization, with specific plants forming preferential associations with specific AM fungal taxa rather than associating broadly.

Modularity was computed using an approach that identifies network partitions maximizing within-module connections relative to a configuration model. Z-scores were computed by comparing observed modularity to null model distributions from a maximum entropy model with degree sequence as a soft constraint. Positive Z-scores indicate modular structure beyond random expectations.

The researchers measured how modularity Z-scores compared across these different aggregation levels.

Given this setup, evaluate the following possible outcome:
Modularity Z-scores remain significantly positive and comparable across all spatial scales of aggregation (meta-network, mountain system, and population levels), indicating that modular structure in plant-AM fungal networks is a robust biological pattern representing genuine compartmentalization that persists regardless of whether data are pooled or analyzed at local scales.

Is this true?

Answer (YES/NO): YES